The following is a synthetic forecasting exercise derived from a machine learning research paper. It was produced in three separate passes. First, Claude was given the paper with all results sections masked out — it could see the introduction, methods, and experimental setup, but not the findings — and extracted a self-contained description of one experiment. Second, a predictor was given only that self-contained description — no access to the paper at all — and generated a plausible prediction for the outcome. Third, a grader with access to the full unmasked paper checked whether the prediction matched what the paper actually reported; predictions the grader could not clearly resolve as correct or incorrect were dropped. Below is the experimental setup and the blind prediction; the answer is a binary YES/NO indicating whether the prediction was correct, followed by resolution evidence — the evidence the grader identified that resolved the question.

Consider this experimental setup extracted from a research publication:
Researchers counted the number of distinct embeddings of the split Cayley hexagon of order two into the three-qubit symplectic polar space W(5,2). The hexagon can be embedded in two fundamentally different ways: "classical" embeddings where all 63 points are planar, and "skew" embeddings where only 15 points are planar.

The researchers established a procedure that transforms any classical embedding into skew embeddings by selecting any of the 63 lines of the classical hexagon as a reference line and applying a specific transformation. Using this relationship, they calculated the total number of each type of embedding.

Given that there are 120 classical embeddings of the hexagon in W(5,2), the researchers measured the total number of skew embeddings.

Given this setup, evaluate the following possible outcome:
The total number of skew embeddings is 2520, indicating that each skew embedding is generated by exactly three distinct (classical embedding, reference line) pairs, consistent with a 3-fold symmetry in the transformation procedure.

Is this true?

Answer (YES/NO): NO